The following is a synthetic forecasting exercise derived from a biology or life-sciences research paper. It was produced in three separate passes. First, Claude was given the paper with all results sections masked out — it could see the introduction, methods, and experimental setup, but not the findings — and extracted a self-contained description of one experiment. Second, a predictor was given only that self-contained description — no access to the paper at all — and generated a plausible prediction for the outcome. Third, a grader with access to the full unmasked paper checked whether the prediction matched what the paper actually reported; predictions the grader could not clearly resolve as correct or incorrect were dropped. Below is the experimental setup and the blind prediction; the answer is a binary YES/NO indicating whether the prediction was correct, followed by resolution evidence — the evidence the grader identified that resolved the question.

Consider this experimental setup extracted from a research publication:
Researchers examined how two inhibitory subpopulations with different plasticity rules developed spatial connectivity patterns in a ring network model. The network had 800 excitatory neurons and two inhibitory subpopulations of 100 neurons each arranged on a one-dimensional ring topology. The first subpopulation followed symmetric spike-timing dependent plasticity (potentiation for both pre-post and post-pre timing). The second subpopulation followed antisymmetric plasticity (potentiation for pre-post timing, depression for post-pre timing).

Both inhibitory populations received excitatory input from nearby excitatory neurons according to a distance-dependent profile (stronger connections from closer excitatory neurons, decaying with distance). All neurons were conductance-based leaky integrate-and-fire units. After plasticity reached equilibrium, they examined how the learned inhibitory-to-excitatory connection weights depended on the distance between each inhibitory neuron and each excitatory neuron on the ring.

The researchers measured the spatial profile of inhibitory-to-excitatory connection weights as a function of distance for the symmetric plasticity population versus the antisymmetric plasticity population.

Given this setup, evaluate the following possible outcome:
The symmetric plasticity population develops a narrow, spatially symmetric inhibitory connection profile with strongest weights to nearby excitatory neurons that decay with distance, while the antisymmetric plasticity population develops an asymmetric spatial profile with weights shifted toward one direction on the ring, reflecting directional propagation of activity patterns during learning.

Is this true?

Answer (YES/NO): NO